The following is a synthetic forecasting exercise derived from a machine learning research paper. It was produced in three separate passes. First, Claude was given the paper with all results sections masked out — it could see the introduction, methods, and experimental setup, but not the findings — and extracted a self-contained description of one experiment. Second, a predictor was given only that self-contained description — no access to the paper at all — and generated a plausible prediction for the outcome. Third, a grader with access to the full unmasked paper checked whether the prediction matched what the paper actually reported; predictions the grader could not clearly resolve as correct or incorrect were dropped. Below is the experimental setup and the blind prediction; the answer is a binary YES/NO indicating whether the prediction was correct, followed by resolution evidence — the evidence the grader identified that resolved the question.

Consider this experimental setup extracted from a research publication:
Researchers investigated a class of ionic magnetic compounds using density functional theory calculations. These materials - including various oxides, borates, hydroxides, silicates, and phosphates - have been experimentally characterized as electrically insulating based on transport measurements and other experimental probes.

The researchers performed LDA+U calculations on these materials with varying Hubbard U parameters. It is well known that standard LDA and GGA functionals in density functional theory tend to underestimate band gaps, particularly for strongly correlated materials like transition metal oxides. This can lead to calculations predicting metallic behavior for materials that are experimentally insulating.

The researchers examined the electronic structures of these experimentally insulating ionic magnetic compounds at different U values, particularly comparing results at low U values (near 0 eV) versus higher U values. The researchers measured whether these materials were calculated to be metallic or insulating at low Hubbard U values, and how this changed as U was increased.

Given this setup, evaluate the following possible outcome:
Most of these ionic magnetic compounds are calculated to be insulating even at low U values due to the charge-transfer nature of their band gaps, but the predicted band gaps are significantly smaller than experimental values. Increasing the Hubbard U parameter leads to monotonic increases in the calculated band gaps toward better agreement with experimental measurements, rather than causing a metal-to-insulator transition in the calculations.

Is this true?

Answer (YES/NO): NO